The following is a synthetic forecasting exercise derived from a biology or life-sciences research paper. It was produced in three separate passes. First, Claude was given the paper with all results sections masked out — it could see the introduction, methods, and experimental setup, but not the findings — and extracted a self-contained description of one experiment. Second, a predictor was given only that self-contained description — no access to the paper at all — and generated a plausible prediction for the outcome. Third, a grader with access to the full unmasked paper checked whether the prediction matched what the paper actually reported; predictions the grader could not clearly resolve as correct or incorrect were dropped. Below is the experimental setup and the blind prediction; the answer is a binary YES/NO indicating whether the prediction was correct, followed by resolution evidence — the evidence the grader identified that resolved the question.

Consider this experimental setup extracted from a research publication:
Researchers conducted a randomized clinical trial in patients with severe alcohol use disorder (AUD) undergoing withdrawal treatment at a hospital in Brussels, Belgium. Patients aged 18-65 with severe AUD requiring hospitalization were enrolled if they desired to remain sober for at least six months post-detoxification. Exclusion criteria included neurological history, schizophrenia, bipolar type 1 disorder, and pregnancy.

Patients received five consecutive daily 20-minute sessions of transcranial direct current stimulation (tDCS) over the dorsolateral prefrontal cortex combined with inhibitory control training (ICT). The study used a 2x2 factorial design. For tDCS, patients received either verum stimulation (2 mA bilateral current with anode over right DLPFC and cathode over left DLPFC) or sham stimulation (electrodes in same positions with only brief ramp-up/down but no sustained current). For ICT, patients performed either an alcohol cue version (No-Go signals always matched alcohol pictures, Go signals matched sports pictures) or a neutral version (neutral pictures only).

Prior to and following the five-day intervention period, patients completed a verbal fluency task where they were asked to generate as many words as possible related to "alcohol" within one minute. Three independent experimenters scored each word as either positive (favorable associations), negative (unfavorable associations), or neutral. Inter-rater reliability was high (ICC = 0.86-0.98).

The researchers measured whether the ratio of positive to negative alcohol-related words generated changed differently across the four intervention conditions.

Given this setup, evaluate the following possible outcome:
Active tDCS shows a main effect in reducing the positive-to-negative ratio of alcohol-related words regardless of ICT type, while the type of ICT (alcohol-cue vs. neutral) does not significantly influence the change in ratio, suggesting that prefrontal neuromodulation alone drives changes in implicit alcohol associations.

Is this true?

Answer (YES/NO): NO